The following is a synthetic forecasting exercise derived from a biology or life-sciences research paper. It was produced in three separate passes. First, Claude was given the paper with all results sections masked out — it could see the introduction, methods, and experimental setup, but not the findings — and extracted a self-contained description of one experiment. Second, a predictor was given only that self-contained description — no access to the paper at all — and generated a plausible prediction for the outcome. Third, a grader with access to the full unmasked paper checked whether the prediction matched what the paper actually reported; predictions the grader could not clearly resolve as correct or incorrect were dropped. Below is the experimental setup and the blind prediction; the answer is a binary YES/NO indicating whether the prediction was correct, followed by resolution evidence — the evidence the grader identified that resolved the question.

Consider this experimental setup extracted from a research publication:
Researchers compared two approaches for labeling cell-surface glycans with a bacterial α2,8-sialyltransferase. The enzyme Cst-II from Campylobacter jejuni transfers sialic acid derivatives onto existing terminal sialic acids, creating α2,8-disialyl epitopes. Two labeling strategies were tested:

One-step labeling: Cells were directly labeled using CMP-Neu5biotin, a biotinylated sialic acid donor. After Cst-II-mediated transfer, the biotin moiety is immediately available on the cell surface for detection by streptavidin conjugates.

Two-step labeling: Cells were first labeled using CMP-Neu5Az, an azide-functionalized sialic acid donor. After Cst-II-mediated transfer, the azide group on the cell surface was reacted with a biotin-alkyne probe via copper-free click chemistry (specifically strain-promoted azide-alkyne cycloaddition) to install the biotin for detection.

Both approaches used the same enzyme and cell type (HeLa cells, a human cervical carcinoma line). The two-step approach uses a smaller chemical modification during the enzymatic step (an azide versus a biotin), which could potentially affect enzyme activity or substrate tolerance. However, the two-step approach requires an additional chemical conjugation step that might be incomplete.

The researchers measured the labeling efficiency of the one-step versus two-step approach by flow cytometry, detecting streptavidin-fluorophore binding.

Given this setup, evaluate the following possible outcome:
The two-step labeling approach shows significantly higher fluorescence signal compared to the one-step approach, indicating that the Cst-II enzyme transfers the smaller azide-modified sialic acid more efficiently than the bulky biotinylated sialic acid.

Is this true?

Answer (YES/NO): NO